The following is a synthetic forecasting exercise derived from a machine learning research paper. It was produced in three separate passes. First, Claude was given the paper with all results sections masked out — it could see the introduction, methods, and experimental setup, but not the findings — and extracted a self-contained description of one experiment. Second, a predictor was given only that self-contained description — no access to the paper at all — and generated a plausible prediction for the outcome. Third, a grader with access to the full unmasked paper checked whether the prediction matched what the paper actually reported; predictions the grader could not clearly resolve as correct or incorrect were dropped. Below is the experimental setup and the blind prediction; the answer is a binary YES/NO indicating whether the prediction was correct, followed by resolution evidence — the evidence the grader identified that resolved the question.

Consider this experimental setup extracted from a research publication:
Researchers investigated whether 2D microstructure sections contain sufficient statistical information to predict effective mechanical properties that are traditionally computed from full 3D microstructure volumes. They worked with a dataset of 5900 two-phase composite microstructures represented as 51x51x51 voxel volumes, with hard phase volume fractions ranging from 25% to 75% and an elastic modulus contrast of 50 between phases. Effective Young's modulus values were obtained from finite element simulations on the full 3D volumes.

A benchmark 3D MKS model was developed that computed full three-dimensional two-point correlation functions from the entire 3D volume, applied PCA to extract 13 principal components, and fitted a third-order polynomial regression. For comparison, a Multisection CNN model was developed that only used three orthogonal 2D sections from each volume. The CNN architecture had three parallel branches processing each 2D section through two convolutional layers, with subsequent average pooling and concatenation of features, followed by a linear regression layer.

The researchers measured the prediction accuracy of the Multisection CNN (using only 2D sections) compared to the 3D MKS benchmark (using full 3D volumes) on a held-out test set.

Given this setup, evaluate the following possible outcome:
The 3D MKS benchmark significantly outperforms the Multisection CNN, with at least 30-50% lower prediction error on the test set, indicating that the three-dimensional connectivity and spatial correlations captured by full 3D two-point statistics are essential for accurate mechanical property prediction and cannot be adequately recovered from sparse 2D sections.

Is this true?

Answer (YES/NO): NO